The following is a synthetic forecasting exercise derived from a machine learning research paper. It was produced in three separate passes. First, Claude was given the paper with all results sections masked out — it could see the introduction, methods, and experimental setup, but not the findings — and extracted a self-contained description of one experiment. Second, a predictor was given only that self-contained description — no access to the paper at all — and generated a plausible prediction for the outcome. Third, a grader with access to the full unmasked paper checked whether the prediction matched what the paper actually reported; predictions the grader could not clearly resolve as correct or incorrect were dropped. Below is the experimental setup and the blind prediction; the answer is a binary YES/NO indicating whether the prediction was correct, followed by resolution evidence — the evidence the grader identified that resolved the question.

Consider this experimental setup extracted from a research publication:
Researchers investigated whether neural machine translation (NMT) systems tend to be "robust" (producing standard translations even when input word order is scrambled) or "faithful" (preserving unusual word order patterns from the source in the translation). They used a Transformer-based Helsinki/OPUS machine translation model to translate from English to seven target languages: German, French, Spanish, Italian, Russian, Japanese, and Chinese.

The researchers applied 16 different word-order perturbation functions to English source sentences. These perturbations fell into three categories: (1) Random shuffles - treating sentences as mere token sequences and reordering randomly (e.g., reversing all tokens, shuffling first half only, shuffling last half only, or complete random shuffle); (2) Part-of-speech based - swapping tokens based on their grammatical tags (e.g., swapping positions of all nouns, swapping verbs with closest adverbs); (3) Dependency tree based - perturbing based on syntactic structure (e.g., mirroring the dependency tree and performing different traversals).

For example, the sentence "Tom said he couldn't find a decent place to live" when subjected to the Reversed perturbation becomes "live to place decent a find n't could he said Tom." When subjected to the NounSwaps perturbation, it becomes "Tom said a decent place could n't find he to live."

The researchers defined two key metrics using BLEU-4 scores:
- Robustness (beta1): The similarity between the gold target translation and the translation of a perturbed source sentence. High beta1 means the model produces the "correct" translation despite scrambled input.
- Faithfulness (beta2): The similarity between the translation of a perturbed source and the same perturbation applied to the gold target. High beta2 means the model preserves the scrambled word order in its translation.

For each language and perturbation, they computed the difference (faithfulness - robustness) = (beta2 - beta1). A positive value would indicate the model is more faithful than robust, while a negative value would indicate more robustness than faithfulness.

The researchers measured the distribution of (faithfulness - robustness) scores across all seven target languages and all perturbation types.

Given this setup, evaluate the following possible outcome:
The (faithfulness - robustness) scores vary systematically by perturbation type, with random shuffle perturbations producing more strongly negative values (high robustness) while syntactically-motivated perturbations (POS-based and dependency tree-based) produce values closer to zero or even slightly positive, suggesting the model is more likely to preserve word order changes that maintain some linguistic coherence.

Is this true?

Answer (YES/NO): NO